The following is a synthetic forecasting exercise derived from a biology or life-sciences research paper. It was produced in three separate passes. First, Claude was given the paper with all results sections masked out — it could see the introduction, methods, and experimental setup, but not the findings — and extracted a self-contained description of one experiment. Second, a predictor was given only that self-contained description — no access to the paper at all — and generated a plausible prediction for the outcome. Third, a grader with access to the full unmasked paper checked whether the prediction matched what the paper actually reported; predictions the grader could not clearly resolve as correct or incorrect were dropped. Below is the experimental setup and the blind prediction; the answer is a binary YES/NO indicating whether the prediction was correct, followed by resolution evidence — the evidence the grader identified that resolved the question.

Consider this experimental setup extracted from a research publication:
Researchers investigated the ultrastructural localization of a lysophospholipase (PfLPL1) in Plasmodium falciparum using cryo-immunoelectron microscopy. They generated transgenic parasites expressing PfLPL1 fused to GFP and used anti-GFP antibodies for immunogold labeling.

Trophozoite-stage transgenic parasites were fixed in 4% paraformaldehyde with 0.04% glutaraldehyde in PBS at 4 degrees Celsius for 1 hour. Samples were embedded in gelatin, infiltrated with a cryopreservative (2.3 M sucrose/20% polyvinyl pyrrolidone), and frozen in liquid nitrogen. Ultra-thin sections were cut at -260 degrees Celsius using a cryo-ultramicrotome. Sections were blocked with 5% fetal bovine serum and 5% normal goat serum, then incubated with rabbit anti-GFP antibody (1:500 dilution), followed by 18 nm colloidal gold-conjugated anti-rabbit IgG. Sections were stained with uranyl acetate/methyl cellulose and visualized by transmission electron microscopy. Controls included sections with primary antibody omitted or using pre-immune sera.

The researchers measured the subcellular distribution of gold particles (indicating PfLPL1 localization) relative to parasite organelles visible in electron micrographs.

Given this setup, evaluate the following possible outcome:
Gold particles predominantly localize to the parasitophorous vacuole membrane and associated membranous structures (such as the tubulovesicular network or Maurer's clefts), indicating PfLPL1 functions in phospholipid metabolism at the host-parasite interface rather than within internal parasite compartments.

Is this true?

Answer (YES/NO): NO